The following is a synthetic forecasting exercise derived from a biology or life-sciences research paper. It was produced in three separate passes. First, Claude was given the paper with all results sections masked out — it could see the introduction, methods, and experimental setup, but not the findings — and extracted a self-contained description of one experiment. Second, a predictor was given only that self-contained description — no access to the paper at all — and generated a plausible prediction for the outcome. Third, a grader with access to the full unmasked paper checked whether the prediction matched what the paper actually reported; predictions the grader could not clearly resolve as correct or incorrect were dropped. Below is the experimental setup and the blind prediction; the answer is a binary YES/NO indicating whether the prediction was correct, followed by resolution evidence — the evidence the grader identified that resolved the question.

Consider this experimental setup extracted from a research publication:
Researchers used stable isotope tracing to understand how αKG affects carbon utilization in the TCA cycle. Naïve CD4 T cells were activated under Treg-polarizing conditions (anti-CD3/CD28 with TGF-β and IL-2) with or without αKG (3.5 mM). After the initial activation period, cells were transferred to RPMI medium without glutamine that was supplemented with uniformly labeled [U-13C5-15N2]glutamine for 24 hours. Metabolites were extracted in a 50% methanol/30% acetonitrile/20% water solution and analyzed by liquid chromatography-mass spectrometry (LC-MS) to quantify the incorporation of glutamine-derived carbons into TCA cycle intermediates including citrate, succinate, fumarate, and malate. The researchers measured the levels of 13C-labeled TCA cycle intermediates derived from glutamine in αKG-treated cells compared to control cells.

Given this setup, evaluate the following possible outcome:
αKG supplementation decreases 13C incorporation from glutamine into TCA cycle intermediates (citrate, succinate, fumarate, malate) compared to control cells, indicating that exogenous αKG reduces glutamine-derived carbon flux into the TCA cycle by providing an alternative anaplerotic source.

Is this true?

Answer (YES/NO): YES